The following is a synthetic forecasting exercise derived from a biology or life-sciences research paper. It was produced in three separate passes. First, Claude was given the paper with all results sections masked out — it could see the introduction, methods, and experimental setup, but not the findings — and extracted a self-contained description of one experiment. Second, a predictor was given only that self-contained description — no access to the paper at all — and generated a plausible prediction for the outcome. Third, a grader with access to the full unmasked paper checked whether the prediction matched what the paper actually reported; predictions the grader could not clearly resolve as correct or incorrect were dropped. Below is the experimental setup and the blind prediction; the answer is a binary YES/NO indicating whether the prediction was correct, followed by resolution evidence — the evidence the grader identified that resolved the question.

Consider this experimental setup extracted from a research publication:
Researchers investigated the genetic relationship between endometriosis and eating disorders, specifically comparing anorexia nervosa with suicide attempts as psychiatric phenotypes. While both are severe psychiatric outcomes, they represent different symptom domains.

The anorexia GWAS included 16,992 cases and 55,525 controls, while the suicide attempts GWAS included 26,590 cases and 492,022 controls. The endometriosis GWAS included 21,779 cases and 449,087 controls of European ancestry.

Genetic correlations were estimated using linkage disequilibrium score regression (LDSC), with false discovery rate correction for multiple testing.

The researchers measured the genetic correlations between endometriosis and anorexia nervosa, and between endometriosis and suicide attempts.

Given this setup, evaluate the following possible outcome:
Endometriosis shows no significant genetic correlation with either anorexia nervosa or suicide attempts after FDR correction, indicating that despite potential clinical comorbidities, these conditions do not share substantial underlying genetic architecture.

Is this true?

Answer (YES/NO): NO